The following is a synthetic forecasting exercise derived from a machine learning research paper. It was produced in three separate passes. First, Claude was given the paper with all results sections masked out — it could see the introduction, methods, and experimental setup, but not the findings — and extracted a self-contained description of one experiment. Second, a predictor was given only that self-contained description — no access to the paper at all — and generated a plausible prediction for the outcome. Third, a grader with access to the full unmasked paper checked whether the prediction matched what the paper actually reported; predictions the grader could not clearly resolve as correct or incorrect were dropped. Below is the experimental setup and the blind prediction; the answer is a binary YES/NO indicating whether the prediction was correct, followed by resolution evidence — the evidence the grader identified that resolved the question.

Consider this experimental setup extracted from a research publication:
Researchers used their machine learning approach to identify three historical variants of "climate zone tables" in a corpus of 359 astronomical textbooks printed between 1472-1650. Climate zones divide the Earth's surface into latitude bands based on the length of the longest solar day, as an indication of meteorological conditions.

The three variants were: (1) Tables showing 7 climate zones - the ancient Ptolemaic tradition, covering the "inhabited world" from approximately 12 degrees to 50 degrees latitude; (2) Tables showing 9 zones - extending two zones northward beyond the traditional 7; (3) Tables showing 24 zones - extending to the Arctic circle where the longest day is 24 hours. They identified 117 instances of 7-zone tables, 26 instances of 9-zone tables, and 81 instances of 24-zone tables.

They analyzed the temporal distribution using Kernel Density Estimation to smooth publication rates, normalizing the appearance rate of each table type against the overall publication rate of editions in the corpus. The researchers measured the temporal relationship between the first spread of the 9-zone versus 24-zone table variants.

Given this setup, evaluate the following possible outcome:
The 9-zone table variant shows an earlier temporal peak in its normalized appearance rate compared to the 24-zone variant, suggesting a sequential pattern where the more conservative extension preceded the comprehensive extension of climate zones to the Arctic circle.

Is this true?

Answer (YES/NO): YES